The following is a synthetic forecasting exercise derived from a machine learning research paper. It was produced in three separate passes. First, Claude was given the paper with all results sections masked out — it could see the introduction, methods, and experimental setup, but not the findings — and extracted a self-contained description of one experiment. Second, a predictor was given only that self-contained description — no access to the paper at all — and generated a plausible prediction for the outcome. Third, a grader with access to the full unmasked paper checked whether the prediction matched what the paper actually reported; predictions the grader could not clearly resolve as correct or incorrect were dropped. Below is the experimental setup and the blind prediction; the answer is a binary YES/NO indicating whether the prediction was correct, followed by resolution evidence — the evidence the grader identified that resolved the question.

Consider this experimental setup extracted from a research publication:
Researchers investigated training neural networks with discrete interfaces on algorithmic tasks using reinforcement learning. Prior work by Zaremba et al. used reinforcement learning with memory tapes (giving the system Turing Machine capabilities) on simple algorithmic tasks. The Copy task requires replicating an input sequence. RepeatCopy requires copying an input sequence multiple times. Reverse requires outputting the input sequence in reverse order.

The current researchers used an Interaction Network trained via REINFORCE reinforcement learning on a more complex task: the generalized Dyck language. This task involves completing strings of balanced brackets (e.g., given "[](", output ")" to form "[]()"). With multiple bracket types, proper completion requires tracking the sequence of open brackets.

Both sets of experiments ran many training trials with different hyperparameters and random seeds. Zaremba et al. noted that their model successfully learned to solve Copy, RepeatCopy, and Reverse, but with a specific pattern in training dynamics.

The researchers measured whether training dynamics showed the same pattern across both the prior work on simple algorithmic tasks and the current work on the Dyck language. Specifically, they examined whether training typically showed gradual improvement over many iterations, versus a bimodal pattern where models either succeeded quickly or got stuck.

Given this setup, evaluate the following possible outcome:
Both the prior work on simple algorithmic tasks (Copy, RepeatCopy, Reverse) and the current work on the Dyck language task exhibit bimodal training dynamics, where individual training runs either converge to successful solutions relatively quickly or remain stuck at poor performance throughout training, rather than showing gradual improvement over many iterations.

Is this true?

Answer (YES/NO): YES